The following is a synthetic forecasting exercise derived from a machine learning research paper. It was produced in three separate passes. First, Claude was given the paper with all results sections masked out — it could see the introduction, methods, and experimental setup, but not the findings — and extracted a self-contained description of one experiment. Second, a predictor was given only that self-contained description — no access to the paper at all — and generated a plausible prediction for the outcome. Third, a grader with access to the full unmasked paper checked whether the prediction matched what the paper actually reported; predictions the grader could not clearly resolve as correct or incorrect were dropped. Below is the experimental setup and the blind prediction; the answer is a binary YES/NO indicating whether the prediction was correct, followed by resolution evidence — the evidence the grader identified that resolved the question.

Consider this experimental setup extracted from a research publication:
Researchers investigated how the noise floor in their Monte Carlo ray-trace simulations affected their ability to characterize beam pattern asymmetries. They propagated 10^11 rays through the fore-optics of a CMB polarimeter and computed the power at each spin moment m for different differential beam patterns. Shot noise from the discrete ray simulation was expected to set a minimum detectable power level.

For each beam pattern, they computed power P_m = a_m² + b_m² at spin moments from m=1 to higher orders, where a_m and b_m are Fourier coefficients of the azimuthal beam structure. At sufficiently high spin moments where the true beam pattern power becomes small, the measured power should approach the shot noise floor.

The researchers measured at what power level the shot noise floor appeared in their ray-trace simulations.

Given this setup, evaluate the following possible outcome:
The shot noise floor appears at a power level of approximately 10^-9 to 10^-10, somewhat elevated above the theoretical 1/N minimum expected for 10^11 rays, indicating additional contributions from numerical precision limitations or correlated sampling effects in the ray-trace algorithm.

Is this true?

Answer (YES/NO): NO